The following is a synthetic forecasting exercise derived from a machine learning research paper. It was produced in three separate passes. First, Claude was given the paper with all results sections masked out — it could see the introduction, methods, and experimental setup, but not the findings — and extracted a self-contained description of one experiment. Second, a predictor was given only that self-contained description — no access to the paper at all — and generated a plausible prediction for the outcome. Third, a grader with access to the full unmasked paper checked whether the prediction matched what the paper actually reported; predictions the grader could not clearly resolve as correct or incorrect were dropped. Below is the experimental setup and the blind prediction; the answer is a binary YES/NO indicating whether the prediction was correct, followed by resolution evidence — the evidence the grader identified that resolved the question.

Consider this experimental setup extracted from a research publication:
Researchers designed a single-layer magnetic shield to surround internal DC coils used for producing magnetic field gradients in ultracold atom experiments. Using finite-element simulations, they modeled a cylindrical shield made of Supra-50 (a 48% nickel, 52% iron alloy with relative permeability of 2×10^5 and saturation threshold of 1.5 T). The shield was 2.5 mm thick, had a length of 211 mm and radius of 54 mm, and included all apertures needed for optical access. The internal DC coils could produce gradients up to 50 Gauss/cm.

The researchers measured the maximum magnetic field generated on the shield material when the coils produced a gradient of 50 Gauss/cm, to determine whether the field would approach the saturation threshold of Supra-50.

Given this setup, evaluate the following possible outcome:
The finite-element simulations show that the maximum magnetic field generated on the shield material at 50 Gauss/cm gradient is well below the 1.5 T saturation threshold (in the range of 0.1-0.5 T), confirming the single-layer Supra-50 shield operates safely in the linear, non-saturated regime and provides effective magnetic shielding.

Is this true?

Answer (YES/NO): NO